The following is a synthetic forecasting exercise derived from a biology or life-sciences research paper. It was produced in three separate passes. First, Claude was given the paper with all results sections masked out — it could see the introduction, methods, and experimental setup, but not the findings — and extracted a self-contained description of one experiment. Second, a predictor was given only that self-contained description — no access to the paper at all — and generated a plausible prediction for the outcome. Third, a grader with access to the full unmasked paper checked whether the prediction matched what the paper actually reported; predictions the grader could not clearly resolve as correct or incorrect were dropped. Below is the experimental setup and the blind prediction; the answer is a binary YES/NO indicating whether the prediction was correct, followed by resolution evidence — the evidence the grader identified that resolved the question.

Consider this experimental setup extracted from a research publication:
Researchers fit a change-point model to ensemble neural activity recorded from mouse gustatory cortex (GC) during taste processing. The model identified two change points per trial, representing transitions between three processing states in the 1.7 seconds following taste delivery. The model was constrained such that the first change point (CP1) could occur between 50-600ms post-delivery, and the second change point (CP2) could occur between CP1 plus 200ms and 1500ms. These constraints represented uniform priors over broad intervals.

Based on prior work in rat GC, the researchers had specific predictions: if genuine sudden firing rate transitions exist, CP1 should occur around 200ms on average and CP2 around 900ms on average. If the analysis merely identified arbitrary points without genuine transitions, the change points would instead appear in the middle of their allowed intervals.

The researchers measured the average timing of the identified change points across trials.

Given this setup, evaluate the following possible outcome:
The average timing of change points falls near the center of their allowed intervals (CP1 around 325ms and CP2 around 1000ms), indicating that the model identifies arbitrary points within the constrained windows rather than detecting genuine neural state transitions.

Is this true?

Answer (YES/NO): NO